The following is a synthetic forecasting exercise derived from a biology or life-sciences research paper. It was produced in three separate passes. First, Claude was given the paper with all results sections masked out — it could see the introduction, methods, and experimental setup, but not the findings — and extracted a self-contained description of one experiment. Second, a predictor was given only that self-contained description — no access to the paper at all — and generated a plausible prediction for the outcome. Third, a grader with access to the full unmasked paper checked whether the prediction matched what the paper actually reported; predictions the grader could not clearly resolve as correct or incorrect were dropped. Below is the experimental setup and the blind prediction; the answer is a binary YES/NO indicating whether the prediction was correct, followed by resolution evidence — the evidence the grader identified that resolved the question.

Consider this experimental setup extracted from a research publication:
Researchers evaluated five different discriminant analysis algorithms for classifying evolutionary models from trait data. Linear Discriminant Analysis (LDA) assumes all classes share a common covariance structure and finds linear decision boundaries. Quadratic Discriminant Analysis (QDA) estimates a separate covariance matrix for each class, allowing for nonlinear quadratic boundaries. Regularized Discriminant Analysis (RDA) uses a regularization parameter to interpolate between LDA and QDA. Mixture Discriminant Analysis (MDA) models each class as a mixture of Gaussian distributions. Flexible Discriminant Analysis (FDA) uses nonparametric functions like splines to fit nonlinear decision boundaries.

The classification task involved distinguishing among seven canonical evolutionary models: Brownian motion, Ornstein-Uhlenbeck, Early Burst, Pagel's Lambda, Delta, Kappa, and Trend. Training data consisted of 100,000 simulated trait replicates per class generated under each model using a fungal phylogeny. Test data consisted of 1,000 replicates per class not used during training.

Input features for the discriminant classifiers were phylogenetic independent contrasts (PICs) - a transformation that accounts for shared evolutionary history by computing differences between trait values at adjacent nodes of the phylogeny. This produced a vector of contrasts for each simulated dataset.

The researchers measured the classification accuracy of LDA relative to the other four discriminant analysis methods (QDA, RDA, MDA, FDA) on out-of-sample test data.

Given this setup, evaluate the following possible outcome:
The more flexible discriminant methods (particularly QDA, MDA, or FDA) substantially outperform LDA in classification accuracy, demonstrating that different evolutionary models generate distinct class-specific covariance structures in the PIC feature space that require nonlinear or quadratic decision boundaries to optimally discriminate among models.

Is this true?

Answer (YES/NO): YES